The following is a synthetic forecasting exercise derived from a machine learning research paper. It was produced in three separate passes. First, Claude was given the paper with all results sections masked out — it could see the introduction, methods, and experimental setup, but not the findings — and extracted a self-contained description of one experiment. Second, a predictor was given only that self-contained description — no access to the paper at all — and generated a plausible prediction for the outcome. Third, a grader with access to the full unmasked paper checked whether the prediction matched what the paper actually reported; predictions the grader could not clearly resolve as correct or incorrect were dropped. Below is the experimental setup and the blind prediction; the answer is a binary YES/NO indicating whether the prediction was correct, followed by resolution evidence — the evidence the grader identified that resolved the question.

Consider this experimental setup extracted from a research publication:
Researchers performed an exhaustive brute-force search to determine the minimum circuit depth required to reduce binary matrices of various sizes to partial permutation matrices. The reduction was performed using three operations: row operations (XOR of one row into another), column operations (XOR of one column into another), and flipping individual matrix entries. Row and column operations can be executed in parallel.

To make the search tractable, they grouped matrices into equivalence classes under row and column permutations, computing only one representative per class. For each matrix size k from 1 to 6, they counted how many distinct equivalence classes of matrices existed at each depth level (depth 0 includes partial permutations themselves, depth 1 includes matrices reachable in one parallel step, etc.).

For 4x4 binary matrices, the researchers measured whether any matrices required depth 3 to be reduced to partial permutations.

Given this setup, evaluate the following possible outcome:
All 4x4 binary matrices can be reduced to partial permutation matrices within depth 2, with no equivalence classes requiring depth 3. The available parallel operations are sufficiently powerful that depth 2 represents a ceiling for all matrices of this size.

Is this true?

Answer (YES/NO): YES